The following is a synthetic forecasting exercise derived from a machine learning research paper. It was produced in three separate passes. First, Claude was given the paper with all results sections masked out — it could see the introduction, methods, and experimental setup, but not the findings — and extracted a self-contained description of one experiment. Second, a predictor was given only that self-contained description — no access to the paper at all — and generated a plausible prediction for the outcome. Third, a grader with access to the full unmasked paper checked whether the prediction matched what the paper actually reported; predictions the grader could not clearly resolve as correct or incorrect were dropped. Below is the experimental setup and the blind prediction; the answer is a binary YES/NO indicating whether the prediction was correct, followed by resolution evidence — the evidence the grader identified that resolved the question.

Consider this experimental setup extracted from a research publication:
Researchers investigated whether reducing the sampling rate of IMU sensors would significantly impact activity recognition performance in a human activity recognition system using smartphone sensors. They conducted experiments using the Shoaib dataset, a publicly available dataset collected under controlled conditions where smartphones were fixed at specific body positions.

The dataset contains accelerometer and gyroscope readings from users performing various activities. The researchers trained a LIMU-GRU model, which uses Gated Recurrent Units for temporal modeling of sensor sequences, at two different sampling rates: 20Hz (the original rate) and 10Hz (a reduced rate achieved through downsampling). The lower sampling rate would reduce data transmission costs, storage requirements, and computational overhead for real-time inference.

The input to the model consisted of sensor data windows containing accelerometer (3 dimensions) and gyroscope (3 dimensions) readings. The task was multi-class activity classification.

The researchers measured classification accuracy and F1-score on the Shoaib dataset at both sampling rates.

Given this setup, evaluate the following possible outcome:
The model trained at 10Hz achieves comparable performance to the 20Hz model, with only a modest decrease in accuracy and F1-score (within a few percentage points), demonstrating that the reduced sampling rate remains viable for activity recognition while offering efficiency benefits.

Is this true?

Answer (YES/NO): YES